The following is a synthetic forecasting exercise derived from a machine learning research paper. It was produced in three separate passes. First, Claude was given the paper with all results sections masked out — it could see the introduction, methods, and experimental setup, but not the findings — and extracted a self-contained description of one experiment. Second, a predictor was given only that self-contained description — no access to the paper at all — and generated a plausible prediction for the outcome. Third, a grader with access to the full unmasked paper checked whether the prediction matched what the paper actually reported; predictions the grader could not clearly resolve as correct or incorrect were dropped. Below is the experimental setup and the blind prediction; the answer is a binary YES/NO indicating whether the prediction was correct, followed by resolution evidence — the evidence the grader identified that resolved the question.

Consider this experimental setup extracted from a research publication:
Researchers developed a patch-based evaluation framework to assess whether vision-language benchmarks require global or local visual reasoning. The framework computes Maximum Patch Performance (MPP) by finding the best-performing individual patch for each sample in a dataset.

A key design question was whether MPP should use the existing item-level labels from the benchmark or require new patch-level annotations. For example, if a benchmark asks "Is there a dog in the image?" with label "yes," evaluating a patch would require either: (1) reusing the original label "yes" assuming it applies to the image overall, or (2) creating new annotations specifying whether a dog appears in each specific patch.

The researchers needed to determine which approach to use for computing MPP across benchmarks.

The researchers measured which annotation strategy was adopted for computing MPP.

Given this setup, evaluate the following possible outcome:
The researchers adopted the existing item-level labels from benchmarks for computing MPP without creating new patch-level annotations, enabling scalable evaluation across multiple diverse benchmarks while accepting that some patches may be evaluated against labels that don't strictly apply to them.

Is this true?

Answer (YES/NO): YES